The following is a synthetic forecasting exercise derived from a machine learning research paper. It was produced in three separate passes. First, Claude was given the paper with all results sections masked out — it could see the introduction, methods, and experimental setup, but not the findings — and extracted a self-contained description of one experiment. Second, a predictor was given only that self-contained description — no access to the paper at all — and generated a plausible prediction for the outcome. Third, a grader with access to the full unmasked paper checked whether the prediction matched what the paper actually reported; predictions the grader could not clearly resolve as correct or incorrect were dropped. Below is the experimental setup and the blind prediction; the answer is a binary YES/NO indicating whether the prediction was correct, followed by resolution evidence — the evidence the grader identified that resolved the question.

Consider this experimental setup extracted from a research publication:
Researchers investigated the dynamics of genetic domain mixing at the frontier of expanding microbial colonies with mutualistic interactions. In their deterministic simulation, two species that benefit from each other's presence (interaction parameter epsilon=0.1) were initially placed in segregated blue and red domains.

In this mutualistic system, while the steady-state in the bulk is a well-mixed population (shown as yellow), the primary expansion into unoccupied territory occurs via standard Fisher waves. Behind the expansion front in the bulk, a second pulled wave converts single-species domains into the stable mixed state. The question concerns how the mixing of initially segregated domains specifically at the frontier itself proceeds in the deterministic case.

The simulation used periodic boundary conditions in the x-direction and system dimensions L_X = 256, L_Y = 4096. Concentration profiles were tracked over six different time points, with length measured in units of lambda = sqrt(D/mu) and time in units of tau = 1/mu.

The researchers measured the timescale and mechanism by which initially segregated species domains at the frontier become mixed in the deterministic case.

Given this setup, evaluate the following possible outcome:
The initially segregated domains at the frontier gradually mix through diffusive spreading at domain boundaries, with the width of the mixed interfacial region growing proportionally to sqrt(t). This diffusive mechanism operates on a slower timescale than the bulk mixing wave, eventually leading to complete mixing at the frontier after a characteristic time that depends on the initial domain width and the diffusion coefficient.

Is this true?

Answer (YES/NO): YES